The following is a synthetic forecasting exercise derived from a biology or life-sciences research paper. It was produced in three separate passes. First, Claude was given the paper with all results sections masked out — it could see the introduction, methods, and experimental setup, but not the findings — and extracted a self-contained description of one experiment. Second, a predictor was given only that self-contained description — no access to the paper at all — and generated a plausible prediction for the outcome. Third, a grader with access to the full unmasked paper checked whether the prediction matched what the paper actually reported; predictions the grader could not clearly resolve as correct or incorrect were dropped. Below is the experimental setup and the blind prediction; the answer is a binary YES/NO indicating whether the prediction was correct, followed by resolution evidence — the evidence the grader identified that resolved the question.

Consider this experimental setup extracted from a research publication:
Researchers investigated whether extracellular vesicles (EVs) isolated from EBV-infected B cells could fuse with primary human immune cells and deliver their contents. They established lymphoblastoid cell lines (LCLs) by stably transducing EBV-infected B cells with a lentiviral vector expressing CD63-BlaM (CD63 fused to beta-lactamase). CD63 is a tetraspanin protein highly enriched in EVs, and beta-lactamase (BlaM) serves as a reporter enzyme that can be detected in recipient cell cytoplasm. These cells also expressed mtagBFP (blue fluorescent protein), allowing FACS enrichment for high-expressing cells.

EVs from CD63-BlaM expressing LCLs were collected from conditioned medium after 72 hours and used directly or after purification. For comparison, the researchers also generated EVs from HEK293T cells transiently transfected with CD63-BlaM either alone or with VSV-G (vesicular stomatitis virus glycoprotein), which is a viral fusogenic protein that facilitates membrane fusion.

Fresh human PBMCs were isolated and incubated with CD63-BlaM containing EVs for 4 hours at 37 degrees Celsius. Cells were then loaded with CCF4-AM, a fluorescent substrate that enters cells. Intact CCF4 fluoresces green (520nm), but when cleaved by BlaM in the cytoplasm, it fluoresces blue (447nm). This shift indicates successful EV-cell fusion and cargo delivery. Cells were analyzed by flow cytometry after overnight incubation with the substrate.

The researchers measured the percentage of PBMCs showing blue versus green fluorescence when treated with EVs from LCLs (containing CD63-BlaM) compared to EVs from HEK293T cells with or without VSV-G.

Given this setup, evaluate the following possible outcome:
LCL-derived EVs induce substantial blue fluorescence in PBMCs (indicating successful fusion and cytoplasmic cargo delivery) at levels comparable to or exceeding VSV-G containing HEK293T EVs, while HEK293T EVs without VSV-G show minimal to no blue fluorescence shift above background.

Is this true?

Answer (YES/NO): NO